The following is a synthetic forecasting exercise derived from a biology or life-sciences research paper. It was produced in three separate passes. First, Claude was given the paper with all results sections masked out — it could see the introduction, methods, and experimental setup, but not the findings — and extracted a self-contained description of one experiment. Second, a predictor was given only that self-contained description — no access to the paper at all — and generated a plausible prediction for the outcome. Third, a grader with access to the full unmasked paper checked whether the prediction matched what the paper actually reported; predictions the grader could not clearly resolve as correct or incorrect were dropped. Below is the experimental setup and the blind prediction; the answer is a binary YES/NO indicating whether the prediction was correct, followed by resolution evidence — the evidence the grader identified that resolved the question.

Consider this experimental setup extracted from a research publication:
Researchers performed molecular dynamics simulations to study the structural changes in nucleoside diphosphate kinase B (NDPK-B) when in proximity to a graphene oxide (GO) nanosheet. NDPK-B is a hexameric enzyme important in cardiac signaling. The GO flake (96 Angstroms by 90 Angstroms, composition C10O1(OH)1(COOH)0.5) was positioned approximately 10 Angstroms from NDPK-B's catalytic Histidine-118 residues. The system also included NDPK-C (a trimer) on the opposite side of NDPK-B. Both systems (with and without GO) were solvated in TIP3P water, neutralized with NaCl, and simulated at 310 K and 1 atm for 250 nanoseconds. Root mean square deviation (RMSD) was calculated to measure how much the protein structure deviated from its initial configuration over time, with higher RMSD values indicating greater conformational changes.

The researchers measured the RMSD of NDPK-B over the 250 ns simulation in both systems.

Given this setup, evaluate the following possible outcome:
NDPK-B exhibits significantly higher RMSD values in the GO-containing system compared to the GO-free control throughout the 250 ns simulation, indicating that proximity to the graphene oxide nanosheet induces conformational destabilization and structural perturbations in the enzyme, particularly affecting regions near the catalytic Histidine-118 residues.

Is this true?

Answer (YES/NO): YES